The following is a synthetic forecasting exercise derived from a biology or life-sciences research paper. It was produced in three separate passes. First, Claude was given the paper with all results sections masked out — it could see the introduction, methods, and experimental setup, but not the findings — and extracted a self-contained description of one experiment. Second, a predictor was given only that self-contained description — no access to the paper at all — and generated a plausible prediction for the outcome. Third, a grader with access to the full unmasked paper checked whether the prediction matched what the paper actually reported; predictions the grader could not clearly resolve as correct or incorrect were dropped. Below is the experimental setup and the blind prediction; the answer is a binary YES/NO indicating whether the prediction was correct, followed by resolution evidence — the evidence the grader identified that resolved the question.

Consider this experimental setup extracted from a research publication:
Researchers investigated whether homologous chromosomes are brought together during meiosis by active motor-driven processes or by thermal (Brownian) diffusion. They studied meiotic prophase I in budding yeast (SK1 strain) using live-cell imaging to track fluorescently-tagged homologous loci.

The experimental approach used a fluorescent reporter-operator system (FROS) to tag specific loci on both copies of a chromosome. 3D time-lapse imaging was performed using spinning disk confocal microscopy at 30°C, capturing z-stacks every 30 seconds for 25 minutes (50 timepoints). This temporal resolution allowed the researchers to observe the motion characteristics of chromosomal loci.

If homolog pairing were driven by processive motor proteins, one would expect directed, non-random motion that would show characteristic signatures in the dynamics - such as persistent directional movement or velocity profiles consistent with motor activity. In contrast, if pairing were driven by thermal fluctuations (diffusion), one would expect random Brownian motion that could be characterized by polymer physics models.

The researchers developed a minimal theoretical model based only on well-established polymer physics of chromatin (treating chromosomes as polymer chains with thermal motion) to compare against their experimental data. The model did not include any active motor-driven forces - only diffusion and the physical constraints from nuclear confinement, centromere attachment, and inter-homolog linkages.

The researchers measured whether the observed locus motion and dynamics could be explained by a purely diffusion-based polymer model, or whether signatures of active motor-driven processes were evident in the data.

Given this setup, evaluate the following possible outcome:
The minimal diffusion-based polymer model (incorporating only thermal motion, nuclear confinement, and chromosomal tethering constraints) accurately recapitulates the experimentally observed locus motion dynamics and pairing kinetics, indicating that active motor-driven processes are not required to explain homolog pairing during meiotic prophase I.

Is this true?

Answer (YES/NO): YES